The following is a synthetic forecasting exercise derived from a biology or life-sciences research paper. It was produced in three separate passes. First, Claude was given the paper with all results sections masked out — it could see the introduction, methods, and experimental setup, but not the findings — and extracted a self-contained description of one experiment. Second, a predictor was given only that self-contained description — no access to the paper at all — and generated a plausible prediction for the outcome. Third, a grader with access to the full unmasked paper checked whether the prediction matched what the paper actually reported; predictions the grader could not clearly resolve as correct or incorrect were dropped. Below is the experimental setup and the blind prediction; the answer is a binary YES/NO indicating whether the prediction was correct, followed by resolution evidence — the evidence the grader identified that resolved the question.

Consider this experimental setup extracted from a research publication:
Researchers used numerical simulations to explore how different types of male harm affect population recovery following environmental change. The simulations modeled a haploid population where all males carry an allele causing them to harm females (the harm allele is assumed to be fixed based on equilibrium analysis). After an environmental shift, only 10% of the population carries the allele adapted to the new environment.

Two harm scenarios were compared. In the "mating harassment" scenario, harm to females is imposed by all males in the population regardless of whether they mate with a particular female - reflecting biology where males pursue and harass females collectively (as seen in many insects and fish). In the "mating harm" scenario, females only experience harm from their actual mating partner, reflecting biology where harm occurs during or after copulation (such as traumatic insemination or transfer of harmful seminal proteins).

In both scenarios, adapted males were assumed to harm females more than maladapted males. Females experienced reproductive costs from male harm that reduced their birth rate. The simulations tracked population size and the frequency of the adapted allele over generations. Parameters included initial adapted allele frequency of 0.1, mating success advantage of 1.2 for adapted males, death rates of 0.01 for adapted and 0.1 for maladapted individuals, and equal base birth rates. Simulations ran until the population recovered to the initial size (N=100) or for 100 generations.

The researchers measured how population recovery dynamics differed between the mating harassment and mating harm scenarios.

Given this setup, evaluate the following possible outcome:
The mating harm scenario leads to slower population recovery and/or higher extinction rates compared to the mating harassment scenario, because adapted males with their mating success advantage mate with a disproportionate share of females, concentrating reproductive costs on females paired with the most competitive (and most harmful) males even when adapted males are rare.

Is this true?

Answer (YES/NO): YES